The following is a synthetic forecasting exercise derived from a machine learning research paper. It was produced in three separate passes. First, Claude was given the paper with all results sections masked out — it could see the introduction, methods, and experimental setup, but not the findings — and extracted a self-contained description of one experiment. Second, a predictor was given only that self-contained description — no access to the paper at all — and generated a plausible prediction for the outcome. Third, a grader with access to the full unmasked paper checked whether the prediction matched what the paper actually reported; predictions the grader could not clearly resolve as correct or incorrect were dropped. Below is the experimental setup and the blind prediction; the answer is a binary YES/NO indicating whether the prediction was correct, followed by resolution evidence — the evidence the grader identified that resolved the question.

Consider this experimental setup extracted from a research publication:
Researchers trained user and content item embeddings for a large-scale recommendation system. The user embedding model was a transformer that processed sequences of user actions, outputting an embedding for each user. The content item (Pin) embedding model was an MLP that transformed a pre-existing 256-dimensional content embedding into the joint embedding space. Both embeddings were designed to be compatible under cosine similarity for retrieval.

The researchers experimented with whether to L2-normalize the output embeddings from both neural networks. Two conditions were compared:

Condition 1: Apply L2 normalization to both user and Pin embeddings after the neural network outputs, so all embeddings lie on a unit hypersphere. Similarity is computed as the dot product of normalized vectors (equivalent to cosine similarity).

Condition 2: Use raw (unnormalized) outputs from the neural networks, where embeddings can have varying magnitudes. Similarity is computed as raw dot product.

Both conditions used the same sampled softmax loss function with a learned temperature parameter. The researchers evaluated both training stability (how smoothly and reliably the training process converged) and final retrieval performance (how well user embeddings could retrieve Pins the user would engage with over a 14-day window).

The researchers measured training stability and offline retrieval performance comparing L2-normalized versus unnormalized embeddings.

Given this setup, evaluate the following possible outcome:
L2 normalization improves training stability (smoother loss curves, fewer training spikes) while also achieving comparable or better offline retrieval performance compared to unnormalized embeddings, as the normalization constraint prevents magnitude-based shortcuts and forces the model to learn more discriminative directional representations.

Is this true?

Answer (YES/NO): YES